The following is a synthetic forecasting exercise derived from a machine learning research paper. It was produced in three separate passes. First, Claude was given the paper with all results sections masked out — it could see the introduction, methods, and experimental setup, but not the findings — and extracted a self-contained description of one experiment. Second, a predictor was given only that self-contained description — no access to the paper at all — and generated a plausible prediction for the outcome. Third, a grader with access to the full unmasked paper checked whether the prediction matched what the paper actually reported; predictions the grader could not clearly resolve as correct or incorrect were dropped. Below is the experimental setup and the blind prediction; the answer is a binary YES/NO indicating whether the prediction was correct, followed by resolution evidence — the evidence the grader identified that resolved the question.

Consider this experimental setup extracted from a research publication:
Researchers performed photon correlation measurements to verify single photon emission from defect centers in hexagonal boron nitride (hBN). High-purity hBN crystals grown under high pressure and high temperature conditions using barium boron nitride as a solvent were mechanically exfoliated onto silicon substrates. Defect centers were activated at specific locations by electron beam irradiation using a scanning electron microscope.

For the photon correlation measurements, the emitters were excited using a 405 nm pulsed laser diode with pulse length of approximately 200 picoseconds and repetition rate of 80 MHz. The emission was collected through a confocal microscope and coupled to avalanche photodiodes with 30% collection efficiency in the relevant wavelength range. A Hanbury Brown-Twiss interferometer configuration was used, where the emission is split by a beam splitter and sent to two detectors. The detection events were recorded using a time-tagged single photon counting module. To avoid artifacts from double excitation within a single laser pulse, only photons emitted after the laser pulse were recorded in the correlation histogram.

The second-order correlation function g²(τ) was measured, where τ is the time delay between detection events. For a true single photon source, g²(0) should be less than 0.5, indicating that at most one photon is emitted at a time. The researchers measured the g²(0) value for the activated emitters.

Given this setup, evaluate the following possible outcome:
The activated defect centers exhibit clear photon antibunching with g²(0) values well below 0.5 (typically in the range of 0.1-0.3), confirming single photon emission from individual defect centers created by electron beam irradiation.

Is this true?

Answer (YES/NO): YES